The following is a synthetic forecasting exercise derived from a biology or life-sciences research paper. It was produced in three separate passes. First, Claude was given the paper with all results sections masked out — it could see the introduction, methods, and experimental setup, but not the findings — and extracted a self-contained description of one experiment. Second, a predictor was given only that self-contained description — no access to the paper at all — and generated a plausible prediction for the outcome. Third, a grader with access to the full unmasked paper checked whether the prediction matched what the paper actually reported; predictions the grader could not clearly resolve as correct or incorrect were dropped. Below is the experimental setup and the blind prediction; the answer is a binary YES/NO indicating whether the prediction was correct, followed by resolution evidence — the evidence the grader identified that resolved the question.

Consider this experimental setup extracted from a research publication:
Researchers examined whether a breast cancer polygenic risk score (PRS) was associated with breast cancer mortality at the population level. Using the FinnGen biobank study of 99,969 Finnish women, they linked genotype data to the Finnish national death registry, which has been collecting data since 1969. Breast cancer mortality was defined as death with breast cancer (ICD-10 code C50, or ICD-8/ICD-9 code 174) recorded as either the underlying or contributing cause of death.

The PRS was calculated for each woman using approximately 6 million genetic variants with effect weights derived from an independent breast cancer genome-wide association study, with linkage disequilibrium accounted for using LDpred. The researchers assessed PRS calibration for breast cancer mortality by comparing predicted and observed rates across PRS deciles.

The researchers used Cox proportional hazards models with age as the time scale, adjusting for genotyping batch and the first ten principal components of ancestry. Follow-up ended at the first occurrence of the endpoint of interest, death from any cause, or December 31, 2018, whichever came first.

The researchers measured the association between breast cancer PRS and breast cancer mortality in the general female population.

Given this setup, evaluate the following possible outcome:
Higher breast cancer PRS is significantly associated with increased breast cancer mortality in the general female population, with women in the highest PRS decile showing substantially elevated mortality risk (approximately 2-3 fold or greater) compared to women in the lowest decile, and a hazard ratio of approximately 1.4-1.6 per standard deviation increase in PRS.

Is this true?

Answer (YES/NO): NO